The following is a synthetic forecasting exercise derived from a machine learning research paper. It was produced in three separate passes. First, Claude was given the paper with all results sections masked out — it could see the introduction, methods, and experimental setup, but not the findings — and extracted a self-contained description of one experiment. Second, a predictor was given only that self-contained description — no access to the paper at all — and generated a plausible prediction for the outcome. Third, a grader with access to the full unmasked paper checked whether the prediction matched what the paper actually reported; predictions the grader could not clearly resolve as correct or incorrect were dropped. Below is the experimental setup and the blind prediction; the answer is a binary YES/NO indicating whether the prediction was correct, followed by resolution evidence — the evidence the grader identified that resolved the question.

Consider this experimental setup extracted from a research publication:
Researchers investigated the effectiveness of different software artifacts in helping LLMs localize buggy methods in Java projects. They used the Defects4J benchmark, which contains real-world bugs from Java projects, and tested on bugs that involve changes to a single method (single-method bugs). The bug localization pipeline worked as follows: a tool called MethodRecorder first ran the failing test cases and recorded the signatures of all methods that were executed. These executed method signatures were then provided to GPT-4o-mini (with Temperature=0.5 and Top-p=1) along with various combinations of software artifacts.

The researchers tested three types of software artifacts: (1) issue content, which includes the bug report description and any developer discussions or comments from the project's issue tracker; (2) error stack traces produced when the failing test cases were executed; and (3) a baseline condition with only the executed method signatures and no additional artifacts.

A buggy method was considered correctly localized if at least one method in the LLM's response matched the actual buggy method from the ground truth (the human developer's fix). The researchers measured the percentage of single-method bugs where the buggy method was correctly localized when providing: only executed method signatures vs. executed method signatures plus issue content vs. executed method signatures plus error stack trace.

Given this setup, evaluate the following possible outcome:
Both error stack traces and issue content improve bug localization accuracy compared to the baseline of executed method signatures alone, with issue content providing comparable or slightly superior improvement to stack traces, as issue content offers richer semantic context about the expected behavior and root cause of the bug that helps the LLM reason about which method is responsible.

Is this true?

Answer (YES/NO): NO